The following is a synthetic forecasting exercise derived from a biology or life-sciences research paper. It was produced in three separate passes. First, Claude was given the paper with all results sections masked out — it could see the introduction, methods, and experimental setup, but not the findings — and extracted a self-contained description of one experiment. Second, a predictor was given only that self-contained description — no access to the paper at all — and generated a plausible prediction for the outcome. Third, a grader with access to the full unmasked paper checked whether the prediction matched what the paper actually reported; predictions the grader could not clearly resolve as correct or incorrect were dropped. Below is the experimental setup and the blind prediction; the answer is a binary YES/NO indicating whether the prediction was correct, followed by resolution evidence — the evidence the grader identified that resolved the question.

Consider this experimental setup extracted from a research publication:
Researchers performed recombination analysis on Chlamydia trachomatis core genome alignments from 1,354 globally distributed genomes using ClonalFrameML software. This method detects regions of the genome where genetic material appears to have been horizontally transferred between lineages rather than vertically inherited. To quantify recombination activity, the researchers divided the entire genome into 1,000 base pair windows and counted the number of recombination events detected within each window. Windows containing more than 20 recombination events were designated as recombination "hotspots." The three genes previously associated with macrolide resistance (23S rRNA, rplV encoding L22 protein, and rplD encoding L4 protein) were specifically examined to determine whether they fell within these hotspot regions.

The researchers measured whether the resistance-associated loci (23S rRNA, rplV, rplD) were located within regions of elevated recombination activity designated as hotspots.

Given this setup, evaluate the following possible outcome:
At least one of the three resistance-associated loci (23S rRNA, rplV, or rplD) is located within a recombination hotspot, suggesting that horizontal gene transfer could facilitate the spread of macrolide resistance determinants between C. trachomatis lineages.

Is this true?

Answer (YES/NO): NO